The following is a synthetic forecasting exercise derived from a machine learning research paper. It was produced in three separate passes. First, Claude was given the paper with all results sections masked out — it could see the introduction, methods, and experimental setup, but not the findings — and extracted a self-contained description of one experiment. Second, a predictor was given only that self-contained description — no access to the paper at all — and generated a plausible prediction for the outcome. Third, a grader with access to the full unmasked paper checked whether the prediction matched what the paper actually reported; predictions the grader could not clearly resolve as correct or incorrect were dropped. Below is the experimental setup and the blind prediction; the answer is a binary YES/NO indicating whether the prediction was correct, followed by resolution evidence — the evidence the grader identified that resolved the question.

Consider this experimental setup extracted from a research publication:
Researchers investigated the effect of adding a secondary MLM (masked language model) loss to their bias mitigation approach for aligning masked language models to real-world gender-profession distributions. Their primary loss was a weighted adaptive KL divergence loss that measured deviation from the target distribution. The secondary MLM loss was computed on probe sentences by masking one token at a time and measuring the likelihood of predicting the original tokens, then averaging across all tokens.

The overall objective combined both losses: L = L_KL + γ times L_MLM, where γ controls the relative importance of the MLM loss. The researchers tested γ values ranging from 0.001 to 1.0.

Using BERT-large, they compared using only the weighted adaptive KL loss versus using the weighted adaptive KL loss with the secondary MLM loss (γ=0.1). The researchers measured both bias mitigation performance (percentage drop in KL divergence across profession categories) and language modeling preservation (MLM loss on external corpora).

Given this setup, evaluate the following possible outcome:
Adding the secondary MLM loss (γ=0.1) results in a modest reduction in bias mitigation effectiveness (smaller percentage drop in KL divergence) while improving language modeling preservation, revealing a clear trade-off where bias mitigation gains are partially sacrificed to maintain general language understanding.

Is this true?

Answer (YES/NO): NO